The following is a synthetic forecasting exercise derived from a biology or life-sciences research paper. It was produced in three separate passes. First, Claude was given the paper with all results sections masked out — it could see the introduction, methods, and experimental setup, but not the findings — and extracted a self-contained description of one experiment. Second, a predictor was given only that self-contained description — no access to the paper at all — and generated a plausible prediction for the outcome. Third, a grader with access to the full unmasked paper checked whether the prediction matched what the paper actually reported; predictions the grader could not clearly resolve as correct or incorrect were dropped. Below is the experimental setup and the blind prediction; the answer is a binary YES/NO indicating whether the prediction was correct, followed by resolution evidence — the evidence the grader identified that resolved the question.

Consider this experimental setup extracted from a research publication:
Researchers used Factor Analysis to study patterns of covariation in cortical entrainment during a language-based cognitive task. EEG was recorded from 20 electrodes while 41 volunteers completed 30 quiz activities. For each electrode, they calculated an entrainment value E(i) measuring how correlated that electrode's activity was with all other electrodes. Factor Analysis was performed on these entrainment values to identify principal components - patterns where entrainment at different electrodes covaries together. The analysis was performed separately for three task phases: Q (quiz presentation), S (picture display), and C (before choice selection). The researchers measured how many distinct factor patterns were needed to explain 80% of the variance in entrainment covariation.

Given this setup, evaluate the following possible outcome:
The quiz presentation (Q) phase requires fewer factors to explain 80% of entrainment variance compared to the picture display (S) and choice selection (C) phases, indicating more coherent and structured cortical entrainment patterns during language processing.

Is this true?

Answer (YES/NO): NO